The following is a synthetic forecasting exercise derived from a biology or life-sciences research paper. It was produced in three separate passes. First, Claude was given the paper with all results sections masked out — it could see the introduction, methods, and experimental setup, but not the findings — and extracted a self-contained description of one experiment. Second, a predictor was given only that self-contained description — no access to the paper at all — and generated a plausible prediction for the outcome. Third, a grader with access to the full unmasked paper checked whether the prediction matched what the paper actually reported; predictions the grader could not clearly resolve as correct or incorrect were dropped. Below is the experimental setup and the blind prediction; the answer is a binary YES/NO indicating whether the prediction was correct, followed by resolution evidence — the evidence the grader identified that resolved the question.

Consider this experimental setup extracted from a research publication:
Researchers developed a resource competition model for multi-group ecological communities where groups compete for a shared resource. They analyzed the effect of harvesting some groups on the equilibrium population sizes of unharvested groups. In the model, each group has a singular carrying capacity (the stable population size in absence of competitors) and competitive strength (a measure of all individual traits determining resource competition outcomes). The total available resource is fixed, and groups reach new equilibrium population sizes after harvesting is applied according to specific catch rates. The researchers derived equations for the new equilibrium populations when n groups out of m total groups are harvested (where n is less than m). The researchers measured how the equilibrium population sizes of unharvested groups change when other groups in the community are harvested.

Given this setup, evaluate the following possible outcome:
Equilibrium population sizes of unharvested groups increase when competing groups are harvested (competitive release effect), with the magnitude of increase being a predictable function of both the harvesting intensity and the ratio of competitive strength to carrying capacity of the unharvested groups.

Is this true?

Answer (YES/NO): NO